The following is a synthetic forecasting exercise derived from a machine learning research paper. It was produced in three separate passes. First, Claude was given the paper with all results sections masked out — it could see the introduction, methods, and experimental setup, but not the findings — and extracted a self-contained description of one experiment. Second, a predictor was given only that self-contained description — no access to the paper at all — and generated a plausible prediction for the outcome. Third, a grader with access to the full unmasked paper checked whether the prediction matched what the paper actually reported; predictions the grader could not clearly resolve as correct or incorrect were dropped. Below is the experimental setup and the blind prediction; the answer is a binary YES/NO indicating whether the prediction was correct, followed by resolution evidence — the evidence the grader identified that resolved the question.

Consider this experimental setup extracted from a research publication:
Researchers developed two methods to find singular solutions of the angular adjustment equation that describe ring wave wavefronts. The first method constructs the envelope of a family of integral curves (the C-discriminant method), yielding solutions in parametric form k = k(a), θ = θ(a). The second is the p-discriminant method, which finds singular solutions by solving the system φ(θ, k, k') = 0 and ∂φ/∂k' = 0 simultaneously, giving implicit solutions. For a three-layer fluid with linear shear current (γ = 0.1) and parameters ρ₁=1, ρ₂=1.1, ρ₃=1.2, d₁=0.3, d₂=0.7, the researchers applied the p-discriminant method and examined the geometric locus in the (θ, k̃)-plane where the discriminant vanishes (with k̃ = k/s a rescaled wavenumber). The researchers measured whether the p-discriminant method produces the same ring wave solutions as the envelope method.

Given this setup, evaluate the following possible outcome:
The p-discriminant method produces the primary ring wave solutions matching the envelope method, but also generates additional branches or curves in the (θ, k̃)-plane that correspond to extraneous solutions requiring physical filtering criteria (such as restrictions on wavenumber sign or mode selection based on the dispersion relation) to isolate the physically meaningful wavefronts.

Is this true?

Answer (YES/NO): NO